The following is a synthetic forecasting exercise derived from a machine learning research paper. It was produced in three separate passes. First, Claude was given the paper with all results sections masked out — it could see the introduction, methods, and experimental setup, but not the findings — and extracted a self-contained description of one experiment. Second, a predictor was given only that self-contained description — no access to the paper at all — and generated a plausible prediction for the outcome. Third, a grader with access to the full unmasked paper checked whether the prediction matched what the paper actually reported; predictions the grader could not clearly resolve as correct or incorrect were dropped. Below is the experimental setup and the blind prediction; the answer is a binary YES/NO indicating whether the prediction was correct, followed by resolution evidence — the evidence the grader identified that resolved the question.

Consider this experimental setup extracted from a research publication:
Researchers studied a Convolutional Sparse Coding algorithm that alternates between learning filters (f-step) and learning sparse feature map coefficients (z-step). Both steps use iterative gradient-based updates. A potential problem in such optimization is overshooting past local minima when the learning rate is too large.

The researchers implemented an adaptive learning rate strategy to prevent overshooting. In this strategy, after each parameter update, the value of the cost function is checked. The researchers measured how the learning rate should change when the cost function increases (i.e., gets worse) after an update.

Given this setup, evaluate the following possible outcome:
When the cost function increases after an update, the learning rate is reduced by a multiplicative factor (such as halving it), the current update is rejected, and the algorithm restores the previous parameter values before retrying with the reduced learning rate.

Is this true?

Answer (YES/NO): YES